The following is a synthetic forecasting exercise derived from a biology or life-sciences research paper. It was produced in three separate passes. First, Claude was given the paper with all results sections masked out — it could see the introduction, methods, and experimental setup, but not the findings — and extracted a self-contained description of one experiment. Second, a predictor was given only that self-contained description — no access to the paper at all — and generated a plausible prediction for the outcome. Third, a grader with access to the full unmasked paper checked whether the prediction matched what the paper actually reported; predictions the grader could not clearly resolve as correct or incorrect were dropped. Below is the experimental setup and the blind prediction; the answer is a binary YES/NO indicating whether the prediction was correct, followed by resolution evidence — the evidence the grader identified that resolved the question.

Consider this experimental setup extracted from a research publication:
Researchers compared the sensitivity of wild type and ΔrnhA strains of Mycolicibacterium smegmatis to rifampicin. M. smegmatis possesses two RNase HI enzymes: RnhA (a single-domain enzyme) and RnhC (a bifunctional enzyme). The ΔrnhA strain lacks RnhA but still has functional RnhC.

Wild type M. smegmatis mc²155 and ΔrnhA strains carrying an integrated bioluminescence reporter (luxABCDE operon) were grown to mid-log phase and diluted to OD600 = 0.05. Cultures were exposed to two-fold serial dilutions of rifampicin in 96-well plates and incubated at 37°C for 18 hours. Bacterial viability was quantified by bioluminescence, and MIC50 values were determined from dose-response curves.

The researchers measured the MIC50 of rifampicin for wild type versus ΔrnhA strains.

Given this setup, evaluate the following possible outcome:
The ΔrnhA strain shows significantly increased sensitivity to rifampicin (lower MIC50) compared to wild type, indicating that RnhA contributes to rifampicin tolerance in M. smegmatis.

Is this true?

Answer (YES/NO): YES